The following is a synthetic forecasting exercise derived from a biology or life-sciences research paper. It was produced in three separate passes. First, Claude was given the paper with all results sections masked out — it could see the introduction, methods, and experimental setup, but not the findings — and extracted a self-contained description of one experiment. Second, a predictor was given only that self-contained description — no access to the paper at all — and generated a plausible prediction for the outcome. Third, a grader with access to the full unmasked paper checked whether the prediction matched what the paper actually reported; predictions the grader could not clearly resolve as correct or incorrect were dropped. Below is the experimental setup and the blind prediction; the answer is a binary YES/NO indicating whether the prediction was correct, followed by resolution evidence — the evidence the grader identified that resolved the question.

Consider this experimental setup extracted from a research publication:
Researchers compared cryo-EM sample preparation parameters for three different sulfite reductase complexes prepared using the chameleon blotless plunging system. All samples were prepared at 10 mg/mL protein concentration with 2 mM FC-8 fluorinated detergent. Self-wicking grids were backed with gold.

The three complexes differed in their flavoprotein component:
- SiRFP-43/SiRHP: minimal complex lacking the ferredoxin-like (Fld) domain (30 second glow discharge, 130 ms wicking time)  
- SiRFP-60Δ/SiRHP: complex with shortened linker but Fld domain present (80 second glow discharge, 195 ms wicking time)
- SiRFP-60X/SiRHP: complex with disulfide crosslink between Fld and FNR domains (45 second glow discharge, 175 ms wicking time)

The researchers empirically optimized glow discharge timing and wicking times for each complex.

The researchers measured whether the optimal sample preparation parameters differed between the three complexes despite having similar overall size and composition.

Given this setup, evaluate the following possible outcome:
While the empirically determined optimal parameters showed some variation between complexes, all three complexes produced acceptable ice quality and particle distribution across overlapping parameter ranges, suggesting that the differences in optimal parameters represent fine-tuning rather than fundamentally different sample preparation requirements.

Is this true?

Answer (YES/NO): NO